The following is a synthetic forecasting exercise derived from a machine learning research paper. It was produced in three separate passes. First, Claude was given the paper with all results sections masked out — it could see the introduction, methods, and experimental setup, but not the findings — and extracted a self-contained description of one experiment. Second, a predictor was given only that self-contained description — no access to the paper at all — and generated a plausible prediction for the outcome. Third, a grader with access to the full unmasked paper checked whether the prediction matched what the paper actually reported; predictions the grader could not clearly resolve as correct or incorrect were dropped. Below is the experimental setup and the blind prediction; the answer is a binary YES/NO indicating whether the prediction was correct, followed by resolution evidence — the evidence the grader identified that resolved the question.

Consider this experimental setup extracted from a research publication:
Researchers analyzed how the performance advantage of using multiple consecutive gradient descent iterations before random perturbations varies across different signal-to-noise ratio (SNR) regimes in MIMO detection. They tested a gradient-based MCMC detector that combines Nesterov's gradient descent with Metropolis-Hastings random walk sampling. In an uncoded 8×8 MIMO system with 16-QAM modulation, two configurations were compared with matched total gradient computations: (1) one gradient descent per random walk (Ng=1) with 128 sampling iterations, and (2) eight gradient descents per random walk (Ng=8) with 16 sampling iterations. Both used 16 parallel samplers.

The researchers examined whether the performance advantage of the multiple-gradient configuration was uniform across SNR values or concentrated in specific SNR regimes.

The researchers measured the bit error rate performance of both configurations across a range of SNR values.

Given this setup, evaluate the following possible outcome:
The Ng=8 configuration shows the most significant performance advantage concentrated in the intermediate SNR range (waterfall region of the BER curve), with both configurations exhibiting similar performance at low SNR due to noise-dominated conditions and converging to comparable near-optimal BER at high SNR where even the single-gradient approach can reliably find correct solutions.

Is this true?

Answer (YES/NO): NO